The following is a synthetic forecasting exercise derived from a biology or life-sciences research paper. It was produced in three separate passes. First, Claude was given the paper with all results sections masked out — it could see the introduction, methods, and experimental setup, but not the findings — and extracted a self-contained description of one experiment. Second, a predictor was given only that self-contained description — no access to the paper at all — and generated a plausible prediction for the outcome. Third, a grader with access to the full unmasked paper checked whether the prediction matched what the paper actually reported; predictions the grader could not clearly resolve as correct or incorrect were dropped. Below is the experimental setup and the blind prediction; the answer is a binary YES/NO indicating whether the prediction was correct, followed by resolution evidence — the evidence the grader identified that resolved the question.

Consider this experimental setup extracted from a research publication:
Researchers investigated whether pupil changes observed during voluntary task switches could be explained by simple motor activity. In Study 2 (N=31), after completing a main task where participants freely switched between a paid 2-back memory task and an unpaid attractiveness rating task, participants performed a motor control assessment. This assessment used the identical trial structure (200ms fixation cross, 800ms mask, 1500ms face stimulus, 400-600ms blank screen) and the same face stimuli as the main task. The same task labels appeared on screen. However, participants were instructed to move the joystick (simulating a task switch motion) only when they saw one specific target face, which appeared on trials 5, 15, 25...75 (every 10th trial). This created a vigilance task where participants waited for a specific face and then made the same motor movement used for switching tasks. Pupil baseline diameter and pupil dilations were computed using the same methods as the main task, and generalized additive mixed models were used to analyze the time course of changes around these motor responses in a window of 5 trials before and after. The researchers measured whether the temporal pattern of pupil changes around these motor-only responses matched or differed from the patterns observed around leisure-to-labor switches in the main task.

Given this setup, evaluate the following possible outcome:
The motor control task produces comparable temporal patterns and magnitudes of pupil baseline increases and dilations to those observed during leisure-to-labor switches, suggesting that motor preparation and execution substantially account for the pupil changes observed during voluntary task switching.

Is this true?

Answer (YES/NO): NO